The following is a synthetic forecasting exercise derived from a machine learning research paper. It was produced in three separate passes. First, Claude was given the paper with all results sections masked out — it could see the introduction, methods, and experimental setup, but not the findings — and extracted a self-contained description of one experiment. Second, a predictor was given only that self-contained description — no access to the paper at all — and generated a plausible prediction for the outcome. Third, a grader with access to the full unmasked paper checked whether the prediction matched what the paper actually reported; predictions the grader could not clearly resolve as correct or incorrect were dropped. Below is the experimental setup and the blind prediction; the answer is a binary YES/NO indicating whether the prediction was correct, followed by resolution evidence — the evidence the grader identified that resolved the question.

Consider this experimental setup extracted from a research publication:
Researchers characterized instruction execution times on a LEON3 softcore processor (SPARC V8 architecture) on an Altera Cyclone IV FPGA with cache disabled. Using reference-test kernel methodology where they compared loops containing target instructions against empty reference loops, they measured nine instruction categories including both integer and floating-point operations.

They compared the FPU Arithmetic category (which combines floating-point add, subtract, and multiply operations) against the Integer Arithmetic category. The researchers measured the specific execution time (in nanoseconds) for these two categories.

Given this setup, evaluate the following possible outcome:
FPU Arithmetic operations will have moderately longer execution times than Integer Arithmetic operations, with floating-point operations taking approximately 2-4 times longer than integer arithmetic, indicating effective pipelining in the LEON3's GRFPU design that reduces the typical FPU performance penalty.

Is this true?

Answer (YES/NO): NO